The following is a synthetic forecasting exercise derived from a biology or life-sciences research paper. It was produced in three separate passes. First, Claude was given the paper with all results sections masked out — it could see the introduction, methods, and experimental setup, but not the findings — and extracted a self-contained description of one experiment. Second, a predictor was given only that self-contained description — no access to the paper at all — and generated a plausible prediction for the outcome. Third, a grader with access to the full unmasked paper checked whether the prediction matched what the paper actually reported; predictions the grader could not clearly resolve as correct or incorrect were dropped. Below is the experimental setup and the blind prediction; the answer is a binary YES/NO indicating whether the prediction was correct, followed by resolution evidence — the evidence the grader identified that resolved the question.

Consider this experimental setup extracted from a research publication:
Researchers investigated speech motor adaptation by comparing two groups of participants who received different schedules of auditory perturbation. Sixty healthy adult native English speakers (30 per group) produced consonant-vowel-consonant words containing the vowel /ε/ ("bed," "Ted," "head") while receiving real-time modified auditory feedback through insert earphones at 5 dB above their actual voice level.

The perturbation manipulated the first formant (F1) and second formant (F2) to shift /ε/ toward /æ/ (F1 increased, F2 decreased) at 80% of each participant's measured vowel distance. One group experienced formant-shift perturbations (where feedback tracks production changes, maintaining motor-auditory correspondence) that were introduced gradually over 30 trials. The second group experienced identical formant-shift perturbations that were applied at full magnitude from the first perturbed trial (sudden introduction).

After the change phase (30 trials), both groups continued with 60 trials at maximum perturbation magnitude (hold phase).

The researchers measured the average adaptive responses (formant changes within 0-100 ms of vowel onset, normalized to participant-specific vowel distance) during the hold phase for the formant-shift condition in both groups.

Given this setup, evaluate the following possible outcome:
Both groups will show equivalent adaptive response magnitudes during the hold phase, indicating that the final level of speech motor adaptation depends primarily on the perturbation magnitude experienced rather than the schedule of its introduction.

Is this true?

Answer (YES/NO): YES